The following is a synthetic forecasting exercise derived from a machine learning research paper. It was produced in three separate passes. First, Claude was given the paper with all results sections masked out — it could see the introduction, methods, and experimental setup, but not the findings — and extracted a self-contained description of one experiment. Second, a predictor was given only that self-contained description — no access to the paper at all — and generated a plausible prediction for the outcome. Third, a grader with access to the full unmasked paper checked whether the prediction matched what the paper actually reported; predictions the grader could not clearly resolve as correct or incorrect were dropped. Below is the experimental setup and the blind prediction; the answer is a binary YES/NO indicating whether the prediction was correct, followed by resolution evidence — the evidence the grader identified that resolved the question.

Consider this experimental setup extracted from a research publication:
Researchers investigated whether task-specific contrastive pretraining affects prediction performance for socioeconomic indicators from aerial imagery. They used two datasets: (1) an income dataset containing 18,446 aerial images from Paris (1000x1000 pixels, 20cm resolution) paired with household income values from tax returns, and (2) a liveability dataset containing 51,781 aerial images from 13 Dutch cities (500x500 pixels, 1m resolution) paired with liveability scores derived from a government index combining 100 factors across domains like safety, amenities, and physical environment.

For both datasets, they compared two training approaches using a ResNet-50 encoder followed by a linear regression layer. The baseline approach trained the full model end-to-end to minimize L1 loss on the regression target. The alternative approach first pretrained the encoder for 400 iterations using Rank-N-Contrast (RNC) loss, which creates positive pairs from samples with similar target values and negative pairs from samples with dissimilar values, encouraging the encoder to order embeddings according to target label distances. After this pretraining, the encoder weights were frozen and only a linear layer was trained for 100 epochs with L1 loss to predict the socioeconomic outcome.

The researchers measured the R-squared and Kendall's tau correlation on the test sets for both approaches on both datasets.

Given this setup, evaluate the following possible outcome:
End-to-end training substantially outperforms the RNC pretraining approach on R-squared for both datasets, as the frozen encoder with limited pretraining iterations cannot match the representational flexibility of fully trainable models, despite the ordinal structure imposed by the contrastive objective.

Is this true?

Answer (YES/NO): NO